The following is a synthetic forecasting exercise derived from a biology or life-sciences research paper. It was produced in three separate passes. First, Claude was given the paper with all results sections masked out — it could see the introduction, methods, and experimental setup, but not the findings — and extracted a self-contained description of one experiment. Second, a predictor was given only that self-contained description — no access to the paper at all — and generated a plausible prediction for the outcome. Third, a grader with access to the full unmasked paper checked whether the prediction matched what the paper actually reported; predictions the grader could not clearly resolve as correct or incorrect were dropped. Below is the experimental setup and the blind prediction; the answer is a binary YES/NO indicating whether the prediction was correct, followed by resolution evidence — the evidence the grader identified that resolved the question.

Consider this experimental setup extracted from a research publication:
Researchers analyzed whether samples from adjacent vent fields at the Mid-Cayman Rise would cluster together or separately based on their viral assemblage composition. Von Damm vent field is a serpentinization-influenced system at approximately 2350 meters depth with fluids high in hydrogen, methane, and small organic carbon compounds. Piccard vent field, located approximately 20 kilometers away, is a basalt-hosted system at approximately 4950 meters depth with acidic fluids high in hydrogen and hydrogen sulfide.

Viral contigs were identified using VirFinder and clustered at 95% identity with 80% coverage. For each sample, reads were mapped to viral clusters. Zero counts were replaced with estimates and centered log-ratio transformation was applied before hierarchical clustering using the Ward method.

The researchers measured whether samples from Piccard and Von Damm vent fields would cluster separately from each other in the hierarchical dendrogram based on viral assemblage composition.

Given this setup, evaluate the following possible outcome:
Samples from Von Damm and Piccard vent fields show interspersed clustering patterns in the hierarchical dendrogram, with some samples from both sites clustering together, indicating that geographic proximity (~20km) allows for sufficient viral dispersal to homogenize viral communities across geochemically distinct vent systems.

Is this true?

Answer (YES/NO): NO